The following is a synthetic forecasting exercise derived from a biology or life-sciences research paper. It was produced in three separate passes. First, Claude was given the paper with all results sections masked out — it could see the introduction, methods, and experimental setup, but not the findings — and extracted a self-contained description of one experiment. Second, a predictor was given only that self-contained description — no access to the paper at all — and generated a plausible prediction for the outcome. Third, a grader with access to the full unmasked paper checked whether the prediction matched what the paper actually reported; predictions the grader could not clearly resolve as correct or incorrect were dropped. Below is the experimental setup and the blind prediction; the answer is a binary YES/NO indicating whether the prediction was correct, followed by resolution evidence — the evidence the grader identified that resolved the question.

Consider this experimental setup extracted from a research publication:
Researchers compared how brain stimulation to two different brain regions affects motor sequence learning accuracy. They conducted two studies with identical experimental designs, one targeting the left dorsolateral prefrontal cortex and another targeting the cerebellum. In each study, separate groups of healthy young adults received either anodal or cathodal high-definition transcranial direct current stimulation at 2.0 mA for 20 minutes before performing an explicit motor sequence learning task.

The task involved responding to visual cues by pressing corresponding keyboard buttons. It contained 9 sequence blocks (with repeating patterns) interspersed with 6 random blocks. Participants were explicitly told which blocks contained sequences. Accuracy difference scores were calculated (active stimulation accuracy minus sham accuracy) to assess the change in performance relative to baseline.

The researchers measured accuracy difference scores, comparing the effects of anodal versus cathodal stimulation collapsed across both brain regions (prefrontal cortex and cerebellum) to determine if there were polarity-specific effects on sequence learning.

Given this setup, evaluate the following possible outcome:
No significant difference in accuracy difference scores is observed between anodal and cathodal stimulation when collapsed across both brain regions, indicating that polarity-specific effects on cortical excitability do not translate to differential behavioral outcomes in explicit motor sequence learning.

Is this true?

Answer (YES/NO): NO